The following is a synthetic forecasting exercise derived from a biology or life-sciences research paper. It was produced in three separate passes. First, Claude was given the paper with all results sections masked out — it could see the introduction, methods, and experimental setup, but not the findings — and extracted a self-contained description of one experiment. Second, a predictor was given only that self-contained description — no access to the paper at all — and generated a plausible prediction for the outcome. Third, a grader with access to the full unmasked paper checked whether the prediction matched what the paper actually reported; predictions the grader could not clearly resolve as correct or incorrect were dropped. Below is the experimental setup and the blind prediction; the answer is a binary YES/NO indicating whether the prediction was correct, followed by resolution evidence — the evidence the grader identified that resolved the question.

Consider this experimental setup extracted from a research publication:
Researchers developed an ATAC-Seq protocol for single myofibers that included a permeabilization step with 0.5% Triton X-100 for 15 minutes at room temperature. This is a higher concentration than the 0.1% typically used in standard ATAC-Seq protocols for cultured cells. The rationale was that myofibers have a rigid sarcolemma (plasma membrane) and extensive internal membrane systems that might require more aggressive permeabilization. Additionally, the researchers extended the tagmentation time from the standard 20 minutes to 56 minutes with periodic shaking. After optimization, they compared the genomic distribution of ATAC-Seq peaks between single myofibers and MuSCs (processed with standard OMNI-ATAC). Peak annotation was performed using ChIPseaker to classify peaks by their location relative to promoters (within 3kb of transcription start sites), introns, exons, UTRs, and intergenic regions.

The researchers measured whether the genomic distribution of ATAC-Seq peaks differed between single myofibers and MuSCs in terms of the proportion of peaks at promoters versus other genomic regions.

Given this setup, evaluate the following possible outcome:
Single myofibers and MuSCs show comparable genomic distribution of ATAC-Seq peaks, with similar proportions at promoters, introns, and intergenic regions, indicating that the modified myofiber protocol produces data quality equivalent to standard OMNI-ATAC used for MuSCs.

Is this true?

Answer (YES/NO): YES